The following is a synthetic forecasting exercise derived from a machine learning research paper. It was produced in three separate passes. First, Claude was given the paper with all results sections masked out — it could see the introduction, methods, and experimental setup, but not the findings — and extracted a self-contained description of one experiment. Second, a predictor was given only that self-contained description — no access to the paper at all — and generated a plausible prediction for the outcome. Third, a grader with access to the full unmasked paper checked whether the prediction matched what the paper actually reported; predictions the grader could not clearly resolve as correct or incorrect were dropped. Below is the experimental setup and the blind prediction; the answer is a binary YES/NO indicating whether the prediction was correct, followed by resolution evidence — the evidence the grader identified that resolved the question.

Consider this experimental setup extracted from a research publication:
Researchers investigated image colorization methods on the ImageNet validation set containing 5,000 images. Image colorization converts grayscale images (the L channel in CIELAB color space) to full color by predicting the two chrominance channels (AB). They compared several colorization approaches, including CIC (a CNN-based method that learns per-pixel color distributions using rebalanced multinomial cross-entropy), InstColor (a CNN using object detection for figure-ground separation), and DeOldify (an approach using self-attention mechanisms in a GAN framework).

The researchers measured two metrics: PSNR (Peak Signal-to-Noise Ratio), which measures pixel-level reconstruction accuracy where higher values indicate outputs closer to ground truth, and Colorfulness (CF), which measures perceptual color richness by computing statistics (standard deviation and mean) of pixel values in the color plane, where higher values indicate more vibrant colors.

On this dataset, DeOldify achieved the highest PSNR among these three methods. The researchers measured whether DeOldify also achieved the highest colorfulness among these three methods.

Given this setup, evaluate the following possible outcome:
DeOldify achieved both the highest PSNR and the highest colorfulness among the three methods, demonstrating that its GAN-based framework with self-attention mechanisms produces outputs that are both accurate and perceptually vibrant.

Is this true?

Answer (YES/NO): NO